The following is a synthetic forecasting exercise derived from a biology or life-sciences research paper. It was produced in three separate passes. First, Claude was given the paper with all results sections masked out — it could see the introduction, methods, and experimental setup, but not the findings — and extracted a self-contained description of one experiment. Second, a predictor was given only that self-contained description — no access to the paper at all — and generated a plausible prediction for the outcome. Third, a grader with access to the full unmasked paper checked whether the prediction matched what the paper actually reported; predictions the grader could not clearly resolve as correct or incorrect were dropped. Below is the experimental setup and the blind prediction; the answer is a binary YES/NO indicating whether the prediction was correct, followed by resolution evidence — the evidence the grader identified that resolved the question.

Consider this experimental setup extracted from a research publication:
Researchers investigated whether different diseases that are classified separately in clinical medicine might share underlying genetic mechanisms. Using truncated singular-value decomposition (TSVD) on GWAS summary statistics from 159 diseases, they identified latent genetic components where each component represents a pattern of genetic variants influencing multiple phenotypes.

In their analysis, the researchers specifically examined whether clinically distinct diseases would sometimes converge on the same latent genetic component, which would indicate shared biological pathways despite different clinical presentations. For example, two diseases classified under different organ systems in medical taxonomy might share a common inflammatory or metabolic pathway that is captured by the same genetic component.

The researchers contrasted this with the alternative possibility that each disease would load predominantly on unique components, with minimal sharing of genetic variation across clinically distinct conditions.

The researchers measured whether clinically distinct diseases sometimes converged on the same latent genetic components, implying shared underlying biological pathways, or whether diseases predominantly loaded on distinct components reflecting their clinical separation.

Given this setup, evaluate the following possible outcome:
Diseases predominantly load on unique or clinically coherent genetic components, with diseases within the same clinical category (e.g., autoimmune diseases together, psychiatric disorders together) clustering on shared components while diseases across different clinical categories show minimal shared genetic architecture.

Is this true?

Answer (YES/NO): YES